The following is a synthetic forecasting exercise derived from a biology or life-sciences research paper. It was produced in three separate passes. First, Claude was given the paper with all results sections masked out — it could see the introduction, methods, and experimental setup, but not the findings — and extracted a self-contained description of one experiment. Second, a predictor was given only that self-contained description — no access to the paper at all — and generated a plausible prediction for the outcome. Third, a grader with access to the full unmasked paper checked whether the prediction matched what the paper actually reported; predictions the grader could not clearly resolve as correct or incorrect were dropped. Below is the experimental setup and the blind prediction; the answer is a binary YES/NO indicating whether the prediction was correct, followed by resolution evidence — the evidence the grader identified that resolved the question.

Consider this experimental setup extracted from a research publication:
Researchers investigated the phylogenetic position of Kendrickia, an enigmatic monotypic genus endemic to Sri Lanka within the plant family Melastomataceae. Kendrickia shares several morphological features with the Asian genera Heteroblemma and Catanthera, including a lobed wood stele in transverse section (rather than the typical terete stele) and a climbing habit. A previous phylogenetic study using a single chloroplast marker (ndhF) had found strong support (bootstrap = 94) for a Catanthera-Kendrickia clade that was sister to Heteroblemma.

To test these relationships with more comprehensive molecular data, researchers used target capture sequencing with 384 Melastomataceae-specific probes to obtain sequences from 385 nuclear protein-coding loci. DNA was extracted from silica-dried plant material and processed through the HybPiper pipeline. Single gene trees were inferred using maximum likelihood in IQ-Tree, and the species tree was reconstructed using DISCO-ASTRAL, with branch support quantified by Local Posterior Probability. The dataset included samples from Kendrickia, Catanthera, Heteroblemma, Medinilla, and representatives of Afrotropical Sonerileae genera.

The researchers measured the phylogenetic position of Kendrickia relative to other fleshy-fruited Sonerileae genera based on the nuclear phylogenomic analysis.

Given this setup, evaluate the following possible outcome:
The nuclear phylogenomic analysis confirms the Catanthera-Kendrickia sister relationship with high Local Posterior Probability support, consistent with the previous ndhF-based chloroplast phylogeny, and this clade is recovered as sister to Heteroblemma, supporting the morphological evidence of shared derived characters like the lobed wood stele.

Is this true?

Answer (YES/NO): NO